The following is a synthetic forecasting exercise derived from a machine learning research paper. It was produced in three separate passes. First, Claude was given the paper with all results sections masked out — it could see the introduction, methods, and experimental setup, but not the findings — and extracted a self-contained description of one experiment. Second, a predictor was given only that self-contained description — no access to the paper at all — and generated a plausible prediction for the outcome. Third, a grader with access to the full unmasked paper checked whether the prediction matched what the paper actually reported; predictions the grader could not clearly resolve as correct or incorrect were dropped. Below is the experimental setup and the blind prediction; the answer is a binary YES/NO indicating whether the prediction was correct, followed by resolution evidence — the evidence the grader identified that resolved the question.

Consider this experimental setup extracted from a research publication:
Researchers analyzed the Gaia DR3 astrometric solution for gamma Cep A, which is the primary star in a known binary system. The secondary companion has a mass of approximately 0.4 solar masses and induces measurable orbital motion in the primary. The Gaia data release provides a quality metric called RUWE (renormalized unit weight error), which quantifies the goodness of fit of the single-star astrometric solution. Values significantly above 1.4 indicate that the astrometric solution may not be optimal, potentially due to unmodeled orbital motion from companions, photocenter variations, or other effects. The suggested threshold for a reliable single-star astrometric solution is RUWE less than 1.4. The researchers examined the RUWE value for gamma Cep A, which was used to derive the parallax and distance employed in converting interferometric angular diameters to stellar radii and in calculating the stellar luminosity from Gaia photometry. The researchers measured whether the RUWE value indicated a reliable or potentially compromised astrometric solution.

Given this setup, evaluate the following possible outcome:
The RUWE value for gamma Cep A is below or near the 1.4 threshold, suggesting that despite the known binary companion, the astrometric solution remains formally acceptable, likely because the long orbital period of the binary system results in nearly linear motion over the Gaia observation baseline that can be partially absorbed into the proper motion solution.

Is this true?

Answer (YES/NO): NO